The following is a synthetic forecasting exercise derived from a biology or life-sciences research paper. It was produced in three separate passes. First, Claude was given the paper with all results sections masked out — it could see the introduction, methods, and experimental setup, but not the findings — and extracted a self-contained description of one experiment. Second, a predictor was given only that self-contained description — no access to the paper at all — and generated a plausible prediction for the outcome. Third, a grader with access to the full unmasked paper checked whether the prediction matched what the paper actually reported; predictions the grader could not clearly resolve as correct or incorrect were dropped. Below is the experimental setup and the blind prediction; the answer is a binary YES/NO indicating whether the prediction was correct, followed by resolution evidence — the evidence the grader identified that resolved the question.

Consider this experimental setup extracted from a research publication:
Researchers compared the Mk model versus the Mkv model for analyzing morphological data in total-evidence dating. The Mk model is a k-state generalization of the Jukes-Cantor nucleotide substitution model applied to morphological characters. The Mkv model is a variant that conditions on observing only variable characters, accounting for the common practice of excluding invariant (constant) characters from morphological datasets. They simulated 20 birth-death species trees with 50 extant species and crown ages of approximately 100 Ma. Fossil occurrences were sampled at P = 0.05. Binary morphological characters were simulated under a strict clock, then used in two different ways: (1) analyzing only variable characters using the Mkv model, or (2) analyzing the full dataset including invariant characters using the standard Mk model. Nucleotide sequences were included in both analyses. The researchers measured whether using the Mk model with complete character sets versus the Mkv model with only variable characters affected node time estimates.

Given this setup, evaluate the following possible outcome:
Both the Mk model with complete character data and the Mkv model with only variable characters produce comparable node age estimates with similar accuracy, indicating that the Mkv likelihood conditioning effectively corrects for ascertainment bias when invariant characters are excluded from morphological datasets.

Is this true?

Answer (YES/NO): YES